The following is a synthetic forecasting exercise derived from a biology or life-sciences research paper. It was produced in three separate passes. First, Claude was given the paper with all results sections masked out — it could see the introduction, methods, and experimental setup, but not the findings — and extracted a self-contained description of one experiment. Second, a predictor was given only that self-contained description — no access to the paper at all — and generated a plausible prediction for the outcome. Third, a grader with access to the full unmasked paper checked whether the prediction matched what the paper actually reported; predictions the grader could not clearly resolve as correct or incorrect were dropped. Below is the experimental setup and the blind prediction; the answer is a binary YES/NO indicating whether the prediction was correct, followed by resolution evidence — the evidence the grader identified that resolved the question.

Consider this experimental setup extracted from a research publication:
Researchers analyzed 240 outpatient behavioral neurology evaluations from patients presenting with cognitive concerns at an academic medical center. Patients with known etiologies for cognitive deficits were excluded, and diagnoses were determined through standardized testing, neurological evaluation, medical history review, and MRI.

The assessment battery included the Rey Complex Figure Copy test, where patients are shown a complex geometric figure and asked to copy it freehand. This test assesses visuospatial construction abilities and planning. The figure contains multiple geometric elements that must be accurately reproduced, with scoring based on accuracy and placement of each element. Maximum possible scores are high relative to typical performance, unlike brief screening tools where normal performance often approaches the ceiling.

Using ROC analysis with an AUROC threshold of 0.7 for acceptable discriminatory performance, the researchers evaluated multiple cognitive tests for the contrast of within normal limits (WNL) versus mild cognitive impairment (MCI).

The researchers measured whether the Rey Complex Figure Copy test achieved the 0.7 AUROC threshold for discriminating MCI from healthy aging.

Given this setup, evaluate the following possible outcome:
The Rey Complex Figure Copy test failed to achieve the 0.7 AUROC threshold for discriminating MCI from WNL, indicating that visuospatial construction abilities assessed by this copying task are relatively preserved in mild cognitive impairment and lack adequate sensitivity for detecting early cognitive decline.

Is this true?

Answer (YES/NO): NO